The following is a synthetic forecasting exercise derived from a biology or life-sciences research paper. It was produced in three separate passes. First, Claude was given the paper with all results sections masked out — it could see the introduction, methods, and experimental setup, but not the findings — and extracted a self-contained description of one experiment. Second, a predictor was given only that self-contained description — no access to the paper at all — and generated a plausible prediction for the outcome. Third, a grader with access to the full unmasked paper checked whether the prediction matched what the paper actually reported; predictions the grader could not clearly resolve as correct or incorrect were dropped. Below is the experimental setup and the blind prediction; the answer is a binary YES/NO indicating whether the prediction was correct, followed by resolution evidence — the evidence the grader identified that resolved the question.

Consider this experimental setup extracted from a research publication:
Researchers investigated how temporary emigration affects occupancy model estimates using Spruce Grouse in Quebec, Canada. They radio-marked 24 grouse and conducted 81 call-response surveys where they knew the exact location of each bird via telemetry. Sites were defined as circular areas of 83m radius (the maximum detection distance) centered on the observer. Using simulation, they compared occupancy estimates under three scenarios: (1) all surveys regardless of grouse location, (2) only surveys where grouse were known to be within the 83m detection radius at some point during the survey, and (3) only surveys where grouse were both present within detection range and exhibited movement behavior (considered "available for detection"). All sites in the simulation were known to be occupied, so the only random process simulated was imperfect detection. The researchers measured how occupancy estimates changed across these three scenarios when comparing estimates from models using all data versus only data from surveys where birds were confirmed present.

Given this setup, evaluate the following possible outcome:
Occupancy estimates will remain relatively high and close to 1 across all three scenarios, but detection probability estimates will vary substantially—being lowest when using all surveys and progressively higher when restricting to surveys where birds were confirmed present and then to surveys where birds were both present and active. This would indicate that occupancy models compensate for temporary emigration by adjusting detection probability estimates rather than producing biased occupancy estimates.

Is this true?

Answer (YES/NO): YES